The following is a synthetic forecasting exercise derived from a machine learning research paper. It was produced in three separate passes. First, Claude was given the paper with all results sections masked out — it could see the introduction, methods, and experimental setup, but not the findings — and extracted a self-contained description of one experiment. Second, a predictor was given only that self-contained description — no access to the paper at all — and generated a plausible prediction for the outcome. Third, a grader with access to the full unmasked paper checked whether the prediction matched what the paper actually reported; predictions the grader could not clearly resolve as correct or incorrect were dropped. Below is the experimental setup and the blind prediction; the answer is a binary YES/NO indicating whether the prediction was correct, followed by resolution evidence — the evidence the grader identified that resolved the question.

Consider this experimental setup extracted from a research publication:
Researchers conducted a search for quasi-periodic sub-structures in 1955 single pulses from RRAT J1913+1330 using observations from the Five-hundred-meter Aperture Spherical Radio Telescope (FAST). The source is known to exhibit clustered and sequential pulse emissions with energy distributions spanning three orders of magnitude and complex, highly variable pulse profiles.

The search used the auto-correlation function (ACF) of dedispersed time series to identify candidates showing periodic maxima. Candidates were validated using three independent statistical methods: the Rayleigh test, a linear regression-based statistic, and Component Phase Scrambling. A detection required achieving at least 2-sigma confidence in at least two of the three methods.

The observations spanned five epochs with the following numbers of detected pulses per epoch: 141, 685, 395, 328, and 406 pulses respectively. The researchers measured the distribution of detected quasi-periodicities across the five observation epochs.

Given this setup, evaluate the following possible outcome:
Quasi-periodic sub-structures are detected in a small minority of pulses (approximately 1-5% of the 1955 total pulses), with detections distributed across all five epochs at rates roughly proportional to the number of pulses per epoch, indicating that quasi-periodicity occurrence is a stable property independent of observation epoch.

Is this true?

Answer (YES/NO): NO